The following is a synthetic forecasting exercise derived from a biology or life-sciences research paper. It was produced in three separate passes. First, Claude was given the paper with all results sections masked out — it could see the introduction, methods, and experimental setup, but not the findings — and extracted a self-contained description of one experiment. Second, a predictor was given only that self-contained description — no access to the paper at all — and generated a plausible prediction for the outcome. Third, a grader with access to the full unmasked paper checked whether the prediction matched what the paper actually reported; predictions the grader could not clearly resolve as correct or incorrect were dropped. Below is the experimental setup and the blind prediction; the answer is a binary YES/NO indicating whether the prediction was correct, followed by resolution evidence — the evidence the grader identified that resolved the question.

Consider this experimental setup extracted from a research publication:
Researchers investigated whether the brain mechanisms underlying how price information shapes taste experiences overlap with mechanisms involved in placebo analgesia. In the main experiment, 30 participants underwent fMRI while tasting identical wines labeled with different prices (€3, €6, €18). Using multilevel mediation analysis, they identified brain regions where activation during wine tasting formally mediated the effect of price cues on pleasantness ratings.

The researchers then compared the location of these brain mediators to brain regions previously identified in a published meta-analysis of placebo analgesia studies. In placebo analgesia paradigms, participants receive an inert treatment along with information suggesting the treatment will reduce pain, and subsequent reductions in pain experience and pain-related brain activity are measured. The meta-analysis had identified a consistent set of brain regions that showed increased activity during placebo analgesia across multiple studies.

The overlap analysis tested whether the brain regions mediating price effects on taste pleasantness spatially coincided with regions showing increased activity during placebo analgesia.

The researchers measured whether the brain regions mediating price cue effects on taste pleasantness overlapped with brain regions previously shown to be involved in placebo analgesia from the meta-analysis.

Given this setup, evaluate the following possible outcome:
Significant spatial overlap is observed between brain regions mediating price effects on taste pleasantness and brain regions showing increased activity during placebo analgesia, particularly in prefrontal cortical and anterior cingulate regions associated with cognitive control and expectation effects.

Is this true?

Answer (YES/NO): NO